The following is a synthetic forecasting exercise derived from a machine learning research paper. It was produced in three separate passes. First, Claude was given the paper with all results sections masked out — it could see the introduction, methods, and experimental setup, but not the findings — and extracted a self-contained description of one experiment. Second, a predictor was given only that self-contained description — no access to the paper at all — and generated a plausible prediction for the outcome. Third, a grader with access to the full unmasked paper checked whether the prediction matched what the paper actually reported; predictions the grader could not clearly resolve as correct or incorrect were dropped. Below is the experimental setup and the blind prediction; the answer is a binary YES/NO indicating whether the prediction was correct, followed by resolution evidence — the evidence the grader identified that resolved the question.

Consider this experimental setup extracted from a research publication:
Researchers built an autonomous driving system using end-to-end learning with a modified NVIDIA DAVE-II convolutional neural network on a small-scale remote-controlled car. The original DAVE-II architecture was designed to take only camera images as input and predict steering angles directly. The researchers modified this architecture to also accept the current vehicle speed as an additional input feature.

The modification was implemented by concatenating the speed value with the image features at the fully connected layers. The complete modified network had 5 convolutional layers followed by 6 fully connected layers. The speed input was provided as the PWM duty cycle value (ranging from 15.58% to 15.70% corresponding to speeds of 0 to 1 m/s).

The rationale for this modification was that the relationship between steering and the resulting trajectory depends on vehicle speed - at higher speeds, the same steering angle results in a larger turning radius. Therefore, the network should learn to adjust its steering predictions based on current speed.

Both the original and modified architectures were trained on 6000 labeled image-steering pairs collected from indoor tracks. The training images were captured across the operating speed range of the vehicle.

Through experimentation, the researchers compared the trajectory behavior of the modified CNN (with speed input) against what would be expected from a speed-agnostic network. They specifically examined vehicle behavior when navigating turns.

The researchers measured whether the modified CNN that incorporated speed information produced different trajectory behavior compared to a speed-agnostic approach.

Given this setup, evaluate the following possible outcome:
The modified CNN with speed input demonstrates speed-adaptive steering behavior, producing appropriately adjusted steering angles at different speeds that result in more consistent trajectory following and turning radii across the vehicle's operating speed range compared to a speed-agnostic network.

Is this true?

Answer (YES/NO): NO